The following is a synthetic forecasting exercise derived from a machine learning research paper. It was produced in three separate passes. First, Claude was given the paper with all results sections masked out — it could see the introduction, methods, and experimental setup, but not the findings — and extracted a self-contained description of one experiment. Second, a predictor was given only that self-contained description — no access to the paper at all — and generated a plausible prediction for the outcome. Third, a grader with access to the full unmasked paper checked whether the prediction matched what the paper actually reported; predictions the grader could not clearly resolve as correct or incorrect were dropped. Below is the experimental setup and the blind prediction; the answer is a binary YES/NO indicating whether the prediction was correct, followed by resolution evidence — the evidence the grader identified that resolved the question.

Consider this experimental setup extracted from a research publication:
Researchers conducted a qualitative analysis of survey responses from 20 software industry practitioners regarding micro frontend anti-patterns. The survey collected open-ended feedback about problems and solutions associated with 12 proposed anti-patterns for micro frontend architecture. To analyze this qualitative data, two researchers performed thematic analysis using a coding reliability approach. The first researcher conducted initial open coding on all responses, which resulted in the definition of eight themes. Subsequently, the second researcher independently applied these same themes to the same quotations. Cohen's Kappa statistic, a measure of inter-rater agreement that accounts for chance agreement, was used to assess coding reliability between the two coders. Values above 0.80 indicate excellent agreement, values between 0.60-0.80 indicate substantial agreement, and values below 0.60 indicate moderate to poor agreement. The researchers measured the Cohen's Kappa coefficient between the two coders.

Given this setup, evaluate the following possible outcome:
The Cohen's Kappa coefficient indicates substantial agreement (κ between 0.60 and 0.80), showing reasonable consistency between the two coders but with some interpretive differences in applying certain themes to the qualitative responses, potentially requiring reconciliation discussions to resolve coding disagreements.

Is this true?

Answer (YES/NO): NO